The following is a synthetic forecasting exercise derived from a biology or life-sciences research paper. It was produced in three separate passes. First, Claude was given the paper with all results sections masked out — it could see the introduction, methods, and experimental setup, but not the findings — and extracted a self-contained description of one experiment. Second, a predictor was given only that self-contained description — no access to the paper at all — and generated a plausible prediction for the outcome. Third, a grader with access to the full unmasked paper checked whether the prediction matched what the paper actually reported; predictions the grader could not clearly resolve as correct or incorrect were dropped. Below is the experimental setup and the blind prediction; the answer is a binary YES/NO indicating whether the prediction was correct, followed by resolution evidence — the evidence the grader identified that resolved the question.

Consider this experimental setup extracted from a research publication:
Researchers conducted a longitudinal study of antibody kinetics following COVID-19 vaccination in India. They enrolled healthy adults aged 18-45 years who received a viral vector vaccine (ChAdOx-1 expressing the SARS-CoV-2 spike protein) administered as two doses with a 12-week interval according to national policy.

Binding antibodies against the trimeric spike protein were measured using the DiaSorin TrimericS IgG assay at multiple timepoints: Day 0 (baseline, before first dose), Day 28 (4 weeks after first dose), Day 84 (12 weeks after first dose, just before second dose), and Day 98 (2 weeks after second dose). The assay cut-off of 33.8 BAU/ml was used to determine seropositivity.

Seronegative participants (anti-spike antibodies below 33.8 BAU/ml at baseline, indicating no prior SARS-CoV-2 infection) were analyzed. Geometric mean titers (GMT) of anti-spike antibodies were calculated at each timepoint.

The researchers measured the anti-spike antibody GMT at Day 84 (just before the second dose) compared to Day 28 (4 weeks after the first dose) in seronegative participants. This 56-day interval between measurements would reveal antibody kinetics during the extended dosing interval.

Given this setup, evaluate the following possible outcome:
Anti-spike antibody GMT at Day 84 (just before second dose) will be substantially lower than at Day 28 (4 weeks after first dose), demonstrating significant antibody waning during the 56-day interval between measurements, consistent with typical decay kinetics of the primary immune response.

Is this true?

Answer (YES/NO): YES